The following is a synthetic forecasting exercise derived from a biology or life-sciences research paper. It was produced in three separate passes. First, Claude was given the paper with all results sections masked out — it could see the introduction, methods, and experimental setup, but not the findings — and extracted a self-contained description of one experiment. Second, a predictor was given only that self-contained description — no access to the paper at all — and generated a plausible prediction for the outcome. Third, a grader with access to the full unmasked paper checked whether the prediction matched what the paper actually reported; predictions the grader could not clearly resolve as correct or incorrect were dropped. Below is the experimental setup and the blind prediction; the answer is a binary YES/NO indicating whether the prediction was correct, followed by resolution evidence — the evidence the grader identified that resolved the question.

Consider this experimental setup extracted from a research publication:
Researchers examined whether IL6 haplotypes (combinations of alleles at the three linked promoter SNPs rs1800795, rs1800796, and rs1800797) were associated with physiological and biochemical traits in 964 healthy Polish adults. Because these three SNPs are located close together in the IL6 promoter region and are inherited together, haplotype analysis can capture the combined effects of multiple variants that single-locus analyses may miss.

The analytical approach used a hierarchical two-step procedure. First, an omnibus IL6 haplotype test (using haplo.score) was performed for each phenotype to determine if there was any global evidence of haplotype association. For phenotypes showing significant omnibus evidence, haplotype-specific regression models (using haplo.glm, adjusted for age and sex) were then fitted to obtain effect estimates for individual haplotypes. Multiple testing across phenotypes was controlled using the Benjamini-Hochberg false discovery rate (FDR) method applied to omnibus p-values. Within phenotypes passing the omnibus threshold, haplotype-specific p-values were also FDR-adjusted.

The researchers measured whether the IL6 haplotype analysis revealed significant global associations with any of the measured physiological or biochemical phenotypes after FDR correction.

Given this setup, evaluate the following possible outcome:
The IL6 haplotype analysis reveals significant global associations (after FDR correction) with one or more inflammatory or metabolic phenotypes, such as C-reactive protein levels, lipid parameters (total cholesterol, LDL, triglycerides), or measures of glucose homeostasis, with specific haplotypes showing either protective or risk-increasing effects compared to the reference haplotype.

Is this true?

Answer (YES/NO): NO